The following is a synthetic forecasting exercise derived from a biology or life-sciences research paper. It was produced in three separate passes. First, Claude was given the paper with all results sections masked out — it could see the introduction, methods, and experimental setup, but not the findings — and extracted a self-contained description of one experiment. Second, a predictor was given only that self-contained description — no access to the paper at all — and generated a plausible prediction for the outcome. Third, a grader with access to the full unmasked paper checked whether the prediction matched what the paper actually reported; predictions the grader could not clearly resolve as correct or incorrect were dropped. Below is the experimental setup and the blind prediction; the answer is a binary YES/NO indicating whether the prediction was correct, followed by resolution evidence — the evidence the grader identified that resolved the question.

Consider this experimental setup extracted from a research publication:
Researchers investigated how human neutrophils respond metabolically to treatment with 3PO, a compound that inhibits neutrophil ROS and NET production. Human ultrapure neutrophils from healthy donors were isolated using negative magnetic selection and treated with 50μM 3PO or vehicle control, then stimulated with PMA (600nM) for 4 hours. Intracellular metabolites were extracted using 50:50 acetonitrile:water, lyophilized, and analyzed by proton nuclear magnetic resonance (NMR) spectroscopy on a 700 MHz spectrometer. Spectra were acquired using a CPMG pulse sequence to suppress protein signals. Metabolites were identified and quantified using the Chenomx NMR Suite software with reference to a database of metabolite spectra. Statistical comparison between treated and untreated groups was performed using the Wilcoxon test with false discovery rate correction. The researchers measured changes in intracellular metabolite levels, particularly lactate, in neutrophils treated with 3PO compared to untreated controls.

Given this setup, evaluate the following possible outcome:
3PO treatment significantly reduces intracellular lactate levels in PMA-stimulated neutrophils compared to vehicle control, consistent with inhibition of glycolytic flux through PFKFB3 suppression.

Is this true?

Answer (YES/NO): NO